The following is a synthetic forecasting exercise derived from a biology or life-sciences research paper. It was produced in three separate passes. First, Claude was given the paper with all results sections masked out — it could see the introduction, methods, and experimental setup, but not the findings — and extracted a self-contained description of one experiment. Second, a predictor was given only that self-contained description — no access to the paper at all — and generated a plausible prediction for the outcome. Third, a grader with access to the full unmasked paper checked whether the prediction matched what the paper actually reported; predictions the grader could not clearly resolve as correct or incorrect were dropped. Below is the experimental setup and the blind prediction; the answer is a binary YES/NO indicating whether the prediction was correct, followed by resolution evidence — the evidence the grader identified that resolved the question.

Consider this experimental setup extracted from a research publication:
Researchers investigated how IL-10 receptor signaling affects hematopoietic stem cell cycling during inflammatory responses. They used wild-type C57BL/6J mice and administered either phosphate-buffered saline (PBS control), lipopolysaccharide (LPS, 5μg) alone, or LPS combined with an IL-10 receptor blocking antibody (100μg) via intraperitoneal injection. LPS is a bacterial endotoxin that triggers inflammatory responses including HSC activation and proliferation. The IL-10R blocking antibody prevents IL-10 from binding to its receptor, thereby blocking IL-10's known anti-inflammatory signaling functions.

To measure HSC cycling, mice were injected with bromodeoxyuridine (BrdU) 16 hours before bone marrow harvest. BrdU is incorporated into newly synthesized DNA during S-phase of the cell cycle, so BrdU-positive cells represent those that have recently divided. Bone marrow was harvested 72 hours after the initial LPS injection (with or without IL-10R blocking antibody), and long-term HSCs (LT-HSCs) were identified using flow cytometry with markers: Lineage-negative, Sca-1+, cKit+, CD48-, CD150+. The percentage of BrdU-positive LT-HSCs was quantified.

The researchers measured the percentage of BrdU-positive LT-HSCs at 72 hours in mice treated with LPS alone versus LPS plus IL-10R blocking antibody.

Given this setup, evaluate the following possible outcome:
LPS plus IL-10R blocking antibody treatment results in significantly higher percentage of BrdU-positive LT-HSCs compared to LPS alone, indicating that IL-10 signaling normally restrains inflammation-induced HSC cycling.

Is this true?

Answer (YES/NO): YES